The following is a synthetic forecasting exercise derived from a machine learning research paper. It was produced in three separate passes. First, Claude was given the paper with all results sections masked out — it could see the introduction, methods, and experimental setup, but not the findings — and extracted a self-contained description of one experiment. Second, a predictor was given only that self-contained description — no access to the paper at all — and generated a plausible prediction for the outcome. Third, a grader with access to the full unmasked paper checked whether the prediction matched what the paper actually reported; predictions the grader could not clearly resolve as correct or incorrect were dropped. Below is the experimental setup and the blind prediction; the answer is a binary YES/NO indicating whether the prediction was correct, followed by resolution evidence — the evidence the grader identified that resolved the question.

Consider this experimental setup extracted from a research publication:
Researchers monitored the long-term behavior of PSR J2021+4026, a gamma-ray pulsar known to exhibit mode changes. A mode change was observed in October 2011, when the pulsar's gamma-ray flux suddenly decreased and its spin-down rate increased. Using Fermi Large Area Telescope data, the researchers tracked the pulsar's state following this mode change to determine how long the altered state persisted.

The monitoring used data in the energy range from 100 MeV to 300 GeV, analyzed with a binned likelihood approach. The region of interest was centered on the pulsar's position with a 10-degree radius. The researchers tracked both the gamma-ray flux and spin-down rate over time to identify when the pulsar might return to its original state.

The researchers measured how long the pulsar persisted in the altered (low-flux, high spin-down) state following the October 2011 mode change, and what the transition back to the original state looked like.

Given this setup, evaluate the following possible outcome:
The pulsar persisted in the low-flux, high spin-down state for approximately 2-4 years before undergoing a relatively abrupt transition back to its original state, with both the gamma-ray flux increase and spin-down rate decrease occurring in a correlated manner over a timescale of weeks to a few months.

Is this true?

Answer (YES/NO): NO